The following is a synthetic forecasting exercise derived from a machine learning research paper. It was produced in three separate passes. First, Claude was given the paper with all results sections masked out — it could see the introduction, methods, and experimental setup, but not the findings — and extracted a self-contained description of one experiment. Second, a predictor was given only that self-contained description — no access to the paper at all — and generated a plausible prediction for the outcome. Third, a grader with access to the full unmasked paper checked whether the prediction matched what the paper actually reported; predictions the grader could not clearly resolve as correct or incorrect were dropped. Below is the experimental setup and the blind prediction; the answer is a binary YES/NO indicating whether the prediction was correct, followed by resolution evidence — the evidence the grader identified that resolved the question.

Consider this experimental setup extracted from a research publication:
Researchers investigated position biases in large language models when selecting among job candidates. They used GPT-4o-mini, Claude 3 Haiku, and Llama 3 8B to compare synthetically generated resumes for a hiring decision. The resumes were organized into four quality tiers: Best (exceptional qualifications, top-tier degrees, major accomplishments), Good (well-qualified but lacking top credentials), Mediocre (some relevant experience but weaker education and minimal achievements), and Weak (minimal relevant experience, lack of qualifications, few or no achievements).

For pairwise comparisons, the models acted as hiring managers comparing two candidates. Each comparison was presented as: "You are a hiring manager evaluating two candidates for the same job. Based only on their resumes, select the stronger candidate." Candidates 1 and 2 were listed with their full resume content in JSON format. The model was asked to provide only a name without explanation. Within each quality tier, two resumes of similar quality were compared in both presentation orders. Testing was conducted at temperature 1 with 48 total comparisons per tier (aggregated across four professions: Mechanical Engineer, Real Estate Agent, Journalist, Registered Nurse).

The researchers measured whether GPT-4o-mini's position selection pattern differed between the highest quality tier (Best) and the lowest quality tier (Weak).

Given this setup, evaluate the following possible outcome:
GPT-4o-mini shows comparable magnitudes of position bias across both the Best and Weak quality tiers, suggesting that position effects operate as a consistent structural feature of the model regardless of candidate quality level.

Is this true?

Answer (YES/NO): NO